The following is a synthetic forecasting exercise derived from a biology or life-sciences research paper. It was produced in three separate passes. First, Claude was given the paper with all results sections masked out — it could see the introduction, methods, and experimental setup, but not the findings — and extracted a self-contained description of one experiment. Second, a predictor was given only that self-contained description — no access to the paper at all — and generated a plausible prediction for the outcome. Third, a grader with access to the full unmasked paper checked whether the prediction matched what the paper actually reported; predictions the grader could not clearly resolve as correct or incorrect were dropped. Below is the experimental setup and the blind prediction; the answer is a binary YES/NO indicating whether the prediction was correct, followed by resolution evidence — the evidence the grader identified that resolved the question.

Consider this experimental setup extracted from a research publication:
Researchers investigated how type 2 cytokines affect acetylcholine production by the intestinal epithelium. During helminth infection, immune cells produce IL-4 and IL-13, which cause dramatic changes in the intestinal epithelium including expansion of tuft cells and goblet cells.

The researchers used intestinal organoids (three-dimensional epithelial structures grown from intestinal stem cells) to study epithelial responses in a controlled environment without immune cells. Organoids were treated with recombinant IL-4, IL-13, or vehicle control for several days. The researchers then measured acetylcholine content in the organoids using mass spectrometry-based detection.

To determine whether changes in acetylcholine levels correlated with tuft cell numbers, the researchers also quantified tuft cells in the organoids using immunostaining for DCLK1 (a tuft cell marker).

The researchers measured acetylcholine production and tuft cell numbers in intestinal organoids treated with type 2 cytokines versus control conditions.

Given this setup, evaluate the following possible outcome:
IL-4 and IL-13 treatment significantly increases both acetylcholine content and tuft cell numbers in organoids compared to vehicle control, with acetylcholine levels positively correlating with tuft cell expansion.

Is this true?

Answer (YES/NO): NO